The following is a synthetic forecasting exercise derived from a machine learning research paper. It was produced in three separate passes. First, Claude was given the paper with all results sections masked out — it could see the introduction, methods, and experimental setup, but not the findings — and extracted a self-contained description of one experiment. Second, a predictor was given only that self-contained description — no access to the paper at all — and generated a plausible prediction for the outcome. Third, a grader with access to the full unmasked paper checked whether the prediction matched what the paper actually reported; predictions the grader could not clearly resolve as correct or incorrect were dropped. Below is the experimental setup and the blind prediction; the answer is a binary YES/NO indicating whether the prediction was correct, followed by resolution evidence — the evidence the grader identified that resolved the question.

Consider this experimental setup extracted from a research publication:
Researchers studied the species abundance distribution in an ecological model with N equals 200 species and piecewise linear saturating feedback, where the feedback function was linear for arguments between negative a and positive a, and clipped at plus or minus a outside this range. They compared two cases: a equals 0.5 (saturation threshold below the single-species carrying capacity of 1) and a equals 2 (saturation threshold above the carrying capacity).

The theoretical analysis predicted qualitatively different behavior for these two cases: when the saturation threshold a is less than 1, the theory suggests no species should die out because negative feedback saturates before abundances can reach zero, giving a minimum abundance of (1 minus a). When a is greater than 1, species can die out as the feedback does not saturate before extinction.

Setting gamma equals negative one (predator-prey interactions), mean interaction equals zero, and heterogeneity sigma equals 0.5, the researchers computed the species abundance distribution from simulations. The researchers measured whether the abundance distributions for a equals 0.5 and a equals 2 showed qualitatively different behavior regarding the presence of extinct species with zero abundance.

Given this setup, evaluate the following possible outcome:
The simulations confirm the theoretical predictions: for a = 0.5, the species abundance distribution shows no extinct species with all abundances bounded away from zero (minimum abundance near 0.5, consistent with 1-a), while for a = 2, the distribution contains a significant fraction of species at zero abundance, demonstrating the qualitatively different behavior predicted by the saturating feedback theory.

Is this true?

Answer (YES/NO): YES